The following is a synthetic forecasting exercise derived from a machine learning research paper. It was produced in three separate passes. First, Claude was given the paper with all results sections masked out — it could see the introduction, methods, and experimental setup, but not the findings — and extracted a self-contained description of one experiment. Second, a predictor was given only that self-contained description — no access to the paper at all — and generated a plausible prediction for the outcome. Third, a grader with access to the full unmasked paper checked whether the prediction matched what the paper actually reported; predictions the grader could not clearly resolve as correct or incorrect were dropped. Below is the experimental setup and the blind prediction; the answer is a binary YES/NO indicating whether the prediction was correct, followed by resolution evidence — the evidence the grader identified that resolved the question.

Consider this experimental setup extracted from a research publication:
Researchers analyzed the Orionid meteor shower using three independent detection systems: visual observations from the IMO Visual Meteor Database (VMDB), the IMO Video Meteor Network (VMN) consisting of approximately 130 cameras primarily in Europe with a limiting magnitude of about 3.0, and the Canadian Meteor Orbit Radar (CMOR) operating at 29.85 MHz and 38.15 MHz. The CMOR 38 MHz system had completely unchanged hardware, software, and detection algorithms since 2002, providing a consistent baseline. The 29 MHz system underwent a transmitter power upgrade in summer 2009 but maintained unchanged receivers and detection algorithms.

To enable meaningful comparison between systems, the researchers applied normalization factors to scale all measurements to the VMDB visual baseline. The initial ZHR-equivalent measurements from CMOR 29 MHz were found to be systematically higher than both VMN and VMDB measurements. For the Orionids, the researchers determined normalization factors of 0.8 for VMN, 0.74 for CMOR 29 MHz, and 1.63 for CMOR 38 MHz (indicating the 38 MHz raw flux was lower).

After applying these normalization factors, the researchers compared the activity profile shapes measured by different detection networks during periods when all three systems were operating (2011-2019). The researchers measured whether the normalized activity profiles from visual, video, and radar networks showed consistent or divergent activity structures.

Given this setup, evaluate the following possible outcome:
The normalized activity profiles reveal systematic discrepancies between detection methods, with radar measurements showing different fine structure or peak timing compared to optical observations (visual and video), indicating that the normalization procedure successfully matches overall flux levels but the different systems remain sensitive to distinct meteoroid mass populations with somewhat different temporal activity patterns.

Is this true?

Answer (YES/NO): NO